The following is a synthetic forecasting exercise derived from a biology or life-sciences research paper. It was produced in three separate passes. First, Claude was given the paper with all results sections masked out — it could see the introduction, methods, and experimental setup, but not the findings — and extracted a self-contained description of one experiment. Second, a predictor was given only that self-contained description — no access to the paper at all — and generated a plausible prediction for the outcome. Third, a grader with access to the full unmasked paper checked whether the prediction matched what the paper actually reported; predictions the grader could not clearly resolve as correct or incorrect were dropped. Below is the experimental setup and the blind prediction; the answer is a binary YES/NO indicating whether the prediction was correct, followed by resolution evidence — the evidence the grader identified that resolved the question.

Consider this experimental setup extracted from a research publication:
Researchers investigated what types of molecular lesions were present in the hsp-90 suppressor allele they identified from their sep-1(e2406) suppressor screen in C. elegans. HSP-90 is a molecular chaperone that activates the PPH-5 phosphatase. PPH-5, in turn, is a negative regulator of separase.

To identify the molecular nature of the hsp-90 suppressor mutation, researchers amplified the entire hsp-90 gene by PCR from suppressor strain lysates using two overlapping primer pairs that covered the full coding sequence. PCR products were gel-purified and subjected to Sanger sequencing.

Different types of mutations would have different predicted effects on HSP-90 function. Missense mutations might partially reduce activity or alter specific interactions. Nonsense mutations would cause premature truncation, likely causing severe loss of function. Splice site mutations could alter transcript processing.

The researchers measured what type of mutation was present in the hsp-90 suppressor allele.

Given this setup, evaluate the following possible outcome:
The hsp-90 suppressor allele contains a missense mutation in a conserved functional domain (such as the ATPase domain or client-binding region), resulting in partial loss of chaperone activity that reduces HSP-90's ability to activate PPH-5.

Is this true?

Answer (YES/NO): NO